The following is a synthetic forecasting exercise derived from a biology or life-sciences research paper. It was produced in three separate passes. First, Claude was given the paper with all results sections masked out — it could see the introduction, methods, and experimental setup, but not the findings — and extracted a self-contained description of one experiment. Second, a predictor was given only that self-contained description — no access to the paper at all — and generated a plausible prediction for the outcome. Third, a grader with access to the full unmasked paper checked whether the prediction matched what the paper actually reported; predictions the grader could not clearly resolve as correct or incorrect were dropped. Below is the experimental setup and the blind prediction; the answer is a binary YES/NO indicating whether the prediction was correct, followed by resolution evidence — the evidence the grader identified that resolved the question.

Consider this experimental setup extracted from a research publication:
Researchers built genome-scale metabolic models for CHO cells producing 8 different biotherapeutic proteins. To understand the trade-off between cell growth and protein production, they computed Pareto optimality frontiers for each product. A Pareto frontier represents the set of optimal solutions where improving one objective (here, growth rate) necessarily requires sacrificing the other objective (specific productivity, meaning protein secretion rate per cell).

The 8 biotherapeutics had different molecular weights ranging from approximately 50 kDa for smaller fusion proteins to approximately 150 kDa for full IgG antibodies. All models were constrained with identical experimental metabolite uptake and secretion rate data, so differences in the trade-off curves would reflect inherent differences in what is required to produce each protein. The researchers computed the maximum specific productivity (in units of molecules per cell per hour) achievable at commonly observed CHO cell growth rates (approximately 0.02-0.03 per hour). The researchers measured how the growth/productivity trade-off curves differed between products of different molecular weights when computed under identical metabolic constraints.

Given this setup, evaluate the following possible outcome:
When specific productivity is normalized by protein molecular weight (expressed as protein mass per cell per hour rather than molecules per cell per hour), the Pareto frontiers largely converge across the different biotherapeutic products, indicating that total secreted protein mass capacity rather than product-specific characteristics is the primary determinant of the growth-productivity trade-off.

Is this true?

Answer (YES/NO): NO